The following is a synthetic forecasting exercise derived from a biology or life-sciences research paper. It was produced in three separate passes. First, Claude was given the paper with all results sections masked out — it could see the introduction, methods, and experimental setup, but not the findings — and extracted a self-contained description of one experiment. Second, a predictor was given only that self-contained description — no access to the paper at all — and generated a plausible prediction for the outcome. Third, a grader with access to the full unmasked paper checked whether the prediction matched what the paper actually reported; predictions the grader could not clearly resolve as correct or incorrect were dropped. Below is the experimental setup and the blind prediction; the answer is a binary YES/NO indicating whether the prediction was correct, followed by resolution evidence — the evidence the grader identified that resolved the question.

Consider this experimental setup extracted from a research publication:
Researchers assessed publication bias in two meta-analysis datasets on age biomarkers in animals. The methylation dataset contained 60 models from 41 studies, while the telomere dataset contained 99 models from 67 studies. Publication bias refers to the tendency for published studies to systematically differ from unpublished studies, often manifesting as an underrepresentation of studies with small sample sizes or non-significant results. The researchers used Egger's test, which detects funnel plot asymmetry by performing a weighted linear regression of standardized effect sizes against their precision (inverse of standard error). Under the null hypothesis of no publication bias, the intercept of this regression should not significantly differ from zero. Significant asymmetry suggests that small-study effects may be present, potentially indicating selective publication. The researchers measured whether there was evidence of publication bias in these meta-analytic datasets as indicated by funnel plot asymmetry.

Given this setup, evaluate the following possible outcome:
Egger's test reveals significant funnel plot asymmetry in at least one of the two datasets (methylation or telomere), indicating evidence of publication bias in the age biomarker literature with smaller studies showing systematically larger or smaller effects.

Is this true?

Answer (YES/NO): YES